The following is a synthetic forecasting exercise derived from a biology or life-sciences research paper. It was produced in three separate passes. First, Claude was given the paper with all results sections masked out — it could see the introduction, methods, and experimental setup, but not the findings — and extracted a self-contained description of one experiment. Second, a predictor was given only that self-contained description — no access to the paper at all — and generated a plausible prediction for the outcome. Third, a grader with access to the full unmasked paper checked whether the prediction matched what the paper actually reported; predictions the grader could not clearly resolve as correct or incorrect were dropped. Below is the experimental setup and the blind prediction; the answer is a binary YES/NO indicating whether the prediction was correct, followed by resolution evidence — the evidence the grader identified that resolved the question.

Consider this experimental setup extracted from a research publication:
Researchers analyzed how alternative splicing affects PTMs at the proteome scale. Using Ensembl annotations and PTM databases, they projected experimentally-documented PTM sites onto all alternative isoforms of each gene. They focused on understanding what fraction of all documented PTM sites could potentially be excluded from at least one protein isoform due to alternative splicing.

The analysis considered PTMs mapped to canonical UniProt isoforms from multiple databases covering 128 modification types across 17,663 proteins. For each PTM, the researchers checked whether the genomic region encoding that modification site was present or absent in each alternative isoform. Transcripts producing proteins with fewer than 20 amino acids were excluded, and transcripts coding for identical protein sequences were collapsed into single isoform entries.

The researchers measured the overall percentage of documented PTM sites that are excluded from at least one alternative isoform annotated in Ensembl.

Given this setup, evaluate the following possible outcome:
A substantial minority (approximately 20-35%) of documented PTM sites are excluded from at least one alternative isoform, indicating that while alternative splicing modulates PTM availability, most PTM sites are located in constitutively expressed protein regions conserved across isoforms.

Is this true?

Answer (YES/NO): YES